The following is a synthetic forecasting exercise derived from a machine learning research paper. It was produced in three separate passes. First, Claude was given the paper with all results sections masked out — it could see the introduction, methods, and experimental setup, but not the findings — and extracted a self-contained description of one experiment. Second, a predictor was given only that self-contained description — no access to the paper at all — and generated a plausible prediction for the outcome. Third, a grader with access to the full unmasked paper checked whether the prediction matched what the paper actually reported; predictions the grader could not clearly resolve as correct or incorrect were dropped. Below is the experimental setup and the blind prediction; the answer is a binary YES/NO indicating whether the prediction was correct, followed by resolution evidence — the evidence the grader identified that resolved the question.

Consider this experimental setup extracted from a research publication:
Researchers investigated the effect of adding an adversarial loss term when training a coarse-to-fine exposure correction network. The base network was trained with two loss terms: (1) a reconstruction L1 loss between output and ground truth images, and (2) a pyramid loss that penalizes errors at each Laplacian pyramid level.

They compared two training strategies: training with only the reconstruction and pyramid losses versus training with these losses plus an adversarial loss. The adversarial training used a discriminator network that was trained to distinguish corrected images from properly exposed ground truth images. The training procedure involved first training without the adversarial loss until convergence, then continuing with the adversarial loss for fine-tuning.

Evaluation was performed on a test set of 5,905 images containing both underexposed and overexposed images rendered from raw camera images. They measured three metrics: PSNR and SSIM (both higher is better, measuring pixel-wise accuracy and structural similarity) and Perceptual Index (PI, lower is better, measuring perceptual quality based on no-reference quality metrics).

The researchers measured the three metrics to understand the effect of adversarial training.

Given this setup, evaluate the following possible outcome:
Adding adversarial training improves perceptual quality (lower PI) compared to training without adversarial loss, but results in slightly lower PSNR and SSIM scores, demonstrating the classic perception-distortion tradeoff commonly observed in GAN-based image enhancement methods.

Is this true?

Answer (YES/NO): YES